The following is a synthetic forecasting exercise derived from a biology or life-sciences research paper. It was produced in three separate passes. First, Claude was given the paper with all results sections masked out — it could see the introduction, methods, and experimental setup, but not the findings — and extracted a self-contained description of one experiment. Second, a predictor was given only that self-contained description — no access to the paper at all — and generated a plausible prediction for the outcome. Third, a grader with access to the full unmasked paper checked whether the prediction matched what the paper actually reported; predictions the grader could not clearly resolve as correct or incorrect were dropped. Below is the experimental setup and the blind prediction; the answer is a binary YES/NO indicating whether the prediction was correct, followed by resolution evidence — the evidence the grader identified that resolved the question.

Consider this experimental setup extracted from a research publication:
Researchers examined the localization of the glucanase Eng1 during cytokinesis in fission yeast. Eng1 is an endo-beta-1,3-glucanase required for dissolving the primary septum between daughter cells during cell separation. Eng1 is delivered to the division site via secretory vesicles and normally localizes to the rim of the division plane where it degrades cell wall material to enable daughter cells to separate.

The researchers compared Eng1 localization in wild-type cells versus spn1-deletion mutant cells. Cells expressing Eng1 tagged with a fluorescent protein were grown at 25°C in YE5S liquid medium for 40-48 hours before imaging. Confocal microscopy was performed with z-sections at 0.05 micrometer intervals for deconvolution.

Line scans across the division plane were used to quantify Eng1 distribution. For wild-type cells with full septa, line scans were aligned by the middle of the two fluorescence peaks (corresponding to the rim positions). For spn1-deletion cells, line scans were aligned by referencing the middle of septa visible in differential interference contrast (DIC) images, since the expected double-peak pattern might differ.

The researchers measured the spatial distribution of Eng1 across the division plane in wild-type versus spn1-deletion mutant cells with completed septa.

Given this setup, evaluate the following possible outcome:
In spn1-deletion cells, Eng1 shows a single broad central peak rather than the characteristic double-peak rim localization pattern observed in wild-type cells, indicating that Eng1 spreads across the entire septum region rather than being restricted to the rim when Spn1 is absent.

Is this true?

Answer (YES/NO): YES